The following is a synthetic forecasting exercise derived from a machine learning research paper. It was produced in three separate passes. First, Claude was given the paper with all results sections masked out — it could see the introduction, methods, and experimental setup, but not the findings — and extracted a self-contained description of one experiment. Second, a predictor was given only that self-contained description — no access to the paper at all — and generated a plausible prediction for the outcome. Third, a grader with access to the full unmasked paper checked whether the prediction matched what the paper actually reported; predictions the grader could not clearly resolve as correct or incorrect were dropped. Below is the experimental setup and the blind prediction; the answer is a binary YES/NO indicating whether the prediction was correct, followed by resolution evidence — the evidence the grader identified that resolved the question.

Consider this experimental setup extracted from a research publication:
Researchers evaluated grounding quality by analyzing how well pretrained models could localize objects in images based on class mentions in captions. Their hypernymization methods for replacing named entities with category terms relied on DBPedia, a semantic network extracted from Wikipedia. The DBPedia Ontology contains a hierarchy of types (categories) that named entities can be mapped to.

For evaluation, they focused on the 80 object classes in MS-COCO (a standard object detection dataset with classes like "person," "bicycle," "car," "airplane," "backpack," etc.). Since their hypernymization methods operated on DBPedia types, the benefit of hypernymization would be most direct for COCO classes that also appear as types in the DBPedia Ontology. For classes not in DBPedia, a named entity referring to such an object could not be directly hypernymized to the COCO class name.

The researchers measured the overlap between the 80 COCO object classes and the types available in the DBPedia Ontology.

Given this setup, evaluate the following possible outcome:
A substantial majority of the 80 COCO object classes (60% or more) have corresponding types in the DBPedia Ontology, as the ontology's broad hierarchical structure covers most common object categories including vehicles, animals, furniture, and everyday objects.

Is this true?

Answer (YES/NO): NO